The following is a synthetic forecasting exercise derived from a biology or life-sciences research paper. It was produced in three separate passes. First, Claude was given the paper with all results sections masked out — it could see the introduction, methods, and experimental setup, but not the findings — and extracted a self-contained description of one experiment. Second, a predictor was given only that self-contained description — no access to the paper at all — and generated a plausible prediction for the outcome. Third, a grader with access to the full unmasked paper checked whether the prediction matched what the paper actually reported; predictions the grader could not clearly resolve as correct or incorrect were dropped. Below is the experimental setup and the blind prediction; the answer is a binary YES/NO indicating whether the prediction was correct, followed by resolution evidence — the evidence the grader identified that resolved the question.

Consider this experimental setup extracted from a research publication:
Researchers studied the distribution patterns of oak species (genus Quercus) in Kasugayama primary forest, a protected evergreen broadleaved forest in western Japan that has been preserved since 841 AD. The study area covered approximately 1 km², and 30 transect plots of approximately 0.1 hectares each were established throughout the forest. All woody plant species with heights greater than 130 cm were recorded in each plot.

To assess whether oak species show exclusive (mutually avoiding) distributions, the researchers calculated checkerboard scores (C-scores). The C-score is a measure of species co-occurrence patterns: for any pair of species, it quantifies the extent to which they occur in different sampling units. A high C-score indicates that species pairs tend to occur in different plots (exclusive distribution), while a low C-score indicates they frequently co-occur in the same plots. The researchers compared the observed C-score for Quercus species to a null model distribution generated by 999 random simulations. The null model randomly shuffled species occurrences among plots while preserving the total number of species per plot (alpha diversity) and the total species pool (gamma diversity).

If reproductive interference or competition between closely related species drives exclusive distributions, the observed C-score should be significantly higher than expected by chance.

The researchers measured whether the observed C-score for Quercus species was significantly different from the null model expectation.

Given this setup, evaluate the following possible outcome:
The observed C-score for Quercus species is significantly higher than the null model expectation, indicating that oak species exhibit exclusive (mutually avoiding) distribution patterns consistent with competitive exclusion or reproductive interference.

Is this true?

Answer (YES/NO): NO